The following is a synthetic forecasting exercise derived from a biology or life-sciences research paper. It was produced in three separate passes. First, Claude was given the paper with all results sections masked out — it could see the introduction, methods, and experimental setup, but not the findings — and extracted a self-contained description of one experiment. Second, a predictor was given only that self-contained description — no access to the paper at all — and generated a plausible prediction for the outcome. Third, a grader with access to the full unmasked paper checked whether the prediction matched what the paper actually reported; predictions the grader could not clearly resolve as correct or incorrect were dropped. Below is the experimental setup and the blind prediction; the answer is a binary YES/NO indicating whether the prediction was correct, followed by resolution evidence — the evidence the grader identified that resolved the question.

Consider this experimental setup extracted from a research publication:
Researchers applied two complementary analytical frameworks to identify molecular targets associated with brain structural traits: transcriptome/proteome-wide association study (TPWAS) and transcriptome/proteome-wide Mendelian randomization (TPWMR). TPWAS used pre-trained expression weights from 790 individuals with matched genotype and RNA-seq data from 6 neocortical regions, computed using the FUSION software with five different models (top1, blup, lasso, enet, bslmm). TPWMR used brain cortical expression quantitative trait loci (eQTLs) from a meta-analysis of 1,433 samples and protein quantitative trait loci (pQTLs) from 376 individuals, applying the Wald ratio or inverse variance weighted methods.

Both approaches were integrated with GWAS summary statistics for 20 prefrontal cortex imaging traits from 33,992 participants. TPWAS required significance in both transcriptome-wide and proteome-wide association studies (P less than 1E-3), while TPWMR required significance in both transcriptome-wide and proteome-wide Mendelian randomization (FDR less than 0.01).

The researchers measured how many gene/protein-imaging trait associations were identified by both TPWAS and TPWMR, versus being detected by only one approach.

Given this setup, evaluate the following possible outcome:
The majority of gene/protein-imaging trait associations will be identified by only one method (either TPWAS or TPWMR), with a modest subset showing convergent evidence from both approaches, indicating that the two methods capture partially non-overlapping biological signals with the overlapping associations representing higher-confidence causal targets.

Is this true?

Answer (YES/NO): YES